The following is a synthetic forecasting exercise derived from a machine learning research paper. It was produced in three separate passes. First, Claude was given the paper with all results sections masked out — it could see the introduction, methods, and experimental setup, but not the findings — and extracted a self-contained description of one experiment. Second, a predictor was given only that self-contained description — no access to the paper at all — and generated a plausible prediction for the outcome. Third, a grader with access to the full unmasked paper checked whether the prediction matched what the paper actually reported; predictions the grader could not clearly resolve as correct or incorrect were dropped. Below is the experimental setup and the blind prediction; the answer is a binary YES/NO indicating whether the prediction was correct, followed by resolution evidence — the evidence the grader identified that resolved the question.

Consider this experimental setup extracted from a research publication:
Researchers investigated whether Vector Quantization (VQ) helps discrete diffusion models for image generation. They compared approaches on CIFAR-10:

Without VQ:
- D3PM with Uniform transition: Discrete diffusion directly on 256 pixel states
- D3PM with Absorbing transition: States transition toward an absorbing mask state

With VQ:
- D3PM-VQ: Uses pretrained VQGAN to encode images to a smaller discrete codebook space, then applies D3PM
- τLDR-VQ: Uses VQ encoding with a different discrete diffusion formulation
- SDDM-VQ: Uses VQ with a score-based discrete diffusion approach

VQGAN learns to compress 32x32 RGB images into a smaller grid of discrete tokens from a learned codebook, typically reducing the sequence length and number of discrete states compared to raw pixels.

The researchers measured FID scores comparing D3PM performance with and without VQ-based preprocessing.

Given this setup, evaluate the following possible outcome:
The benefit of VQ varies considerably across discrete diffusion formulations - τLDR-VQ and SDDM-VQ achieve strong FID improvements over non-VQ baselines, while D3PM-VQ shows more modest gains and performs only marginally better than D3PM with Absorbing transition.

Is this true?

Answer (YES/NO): NO